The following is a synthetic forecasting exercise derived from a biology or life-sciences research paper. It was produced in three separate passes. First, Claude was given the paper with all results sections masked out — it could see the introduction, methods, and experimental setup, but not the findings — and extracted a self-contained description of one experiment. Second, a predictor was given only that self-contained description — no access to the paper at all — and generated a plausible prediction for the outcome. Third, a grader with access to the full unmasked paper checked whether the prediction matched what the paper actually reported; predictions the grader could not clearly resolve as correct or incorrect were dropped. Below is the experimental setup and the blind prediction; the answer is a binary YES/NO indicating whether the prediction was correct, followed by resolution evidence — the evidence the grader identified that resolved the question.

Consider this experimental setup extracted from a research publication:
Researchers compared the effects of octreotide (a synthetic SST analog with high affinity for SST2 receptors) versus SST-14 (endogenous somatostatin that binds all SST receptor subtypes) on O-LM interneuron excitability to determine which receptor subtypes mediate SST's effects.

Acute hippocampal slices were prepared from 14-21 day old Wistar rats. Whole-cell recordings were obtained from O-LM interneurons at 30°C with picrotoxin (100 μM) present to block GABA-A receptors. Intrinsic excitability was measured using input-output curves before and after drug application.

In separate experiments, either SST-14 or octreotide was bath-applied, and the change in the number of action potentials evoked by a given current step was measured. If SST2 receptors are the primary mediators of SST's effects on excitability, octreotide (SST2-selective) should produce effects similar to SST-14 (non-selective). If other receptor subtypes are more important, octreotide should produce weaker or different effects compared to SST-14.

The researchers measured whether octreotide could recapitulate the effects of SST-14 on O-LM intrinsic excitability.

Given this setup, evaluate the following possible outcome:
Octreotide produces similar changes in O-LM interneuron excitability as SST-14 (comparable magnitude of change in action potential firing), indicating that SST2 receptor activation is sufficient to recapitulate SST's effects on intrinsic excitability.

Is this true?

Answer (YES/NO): YES